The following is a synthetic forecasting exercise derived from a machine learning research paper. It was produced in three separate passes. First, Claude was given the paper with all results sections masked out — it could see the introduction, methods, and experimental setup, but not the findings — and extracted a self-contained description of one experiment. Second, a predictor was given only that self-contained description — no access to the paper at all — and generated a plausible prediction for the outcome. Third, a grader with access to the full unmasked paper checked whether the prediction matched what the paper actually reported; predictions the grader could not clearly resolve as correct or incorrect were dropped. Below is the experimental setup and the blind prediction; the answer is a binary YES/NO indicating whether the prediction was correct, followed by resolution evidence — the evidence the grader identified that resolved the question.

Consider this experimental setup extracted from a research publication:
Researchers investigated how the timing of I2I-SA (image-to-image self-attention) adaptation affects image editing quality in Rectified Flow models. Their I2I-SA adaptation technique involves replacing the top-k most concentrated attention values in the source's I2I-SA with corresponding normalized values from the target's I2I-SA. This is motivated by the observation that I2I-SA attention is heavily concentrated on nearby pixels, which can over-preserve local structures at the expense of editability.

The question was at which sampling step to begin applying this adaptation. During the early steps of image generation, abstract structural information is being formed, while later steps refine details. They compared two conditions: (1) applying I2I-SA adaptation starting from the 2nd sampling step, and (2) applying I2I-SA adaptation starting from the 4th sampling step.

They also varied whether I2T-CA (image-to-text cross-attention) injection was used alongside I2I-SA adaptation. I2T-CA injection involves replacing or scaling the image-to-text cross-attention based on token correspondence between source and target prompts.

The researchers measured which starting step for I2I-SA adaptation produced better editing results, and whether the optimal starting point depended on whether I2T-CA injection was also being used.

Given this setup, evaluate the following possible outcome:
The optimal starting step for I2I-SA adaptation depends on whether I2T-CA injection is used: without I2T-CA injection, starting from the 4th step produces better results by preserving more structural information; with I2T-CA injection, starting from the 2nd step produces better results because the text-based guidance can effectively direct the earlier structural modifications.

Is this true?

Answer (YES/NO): YES